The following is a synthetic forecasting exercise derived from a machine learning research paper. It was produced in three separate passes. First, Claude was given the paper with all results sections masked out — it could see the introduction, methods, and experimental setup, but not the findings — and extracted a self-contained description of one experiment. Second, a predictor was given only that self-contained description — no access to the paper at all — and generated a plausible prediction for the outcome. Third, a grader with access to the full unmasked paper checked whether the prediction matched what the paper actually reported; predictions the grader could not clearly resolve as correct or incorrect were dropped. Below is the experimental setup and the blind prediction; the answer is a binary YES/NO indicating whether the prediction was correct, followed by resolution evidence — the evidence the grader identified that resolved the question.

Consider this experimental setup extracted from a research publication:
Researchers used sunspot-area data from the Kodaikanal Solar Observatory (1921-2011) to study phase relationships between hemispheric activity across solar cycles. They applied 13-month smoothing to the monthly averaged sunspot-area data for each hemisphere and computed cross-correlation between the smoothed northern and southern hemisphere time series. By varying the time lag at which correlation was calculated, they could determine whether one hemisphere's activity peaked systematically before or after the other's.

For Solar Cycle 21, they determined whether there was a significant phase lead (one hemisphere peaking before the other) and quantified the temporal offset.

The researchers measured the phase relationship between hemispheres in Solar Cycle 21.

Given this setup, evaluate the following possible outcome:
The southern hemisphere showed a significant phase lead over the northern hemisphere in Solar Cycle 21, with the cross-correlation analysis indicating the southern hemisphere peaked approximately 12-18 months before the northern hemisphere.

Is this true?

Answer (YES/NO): NO